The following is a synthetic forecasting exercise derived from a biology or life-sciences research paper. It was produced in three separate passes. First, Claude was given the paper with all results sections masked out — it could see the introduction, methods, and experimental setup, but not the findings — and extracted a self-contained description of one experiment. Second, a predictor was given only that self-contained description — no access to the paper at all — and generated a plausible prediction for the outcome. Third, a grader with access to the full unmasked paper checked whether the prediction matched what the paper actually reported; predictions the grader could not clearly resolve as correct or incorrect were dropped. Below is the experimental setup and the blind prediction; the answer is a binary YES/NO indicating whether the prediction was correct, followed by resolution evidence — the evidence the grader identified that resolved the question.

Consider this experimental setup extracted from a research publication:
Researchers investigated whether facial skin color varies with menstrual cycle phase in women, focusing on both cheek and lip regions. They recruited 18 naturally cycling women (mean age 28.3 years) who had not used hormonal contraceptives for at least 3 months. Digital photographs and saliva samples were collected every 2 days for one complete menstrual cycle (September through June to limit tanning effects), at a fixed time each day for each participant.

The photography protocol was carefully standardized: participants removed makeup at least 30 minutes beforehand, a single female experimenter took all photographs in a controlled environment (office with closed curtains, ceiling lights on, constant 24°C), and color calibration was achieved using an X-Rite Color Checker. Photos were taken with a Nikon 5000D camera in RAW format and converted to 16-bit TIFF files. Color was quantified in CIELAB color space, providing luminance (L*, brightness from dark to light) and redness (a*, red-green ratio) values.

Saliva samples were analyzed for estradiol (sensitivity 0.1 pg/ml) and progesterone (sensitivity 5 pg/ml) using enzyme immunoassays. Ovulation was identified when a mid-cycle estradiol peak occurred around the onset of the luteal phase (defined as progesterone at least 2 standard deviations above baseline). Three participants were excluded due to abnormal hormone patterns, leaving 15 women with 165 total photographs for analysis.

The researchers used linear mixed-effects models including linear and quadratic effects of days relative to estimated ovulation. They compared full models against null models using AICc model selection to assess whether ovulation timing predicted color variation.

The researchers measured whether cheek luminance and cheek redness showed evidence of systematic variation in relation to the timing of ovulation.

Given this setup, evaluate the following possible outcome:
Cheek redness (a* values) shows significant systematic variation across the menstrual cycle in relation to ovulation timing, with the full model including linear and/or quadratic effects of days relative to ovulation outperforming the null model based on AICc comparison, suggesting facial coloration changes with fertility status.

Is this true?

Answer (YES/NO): NO